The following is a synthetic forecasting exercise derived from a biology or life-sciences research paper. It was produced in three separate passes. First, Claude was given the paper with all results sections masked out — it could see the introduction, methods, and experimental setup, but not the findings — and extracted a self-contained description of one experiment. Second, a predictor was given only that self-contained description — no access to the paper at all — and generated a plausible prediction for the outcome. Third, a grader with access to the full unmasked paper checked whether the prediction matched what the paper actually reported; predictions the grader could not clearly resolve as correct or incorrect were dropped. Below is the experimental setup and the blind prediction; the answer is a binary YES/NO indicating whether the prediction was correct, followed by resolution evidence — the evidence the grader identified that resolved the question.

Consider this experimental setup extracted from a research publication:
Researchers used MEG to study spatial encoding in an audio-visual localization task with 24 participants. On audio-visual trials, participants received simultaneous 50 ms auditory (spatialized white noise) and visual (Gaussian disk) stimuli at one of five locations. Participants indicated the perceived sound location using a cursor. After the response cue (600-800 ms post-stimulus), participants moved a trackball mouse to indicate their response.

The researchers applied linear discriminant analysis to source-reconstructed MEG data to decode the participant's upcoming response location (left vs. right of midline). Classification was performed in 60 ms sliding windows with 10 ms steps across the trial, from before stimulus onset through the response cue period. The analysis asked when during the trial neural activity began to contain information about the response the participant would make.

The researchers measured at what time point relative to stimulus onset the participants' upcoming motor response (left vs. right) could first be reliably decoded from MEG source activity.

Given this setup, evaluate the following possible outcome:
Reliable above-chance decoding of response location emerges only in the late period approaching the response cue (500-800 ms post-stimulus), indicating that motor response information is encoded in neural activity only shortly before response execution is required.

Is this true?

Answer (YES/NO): NO